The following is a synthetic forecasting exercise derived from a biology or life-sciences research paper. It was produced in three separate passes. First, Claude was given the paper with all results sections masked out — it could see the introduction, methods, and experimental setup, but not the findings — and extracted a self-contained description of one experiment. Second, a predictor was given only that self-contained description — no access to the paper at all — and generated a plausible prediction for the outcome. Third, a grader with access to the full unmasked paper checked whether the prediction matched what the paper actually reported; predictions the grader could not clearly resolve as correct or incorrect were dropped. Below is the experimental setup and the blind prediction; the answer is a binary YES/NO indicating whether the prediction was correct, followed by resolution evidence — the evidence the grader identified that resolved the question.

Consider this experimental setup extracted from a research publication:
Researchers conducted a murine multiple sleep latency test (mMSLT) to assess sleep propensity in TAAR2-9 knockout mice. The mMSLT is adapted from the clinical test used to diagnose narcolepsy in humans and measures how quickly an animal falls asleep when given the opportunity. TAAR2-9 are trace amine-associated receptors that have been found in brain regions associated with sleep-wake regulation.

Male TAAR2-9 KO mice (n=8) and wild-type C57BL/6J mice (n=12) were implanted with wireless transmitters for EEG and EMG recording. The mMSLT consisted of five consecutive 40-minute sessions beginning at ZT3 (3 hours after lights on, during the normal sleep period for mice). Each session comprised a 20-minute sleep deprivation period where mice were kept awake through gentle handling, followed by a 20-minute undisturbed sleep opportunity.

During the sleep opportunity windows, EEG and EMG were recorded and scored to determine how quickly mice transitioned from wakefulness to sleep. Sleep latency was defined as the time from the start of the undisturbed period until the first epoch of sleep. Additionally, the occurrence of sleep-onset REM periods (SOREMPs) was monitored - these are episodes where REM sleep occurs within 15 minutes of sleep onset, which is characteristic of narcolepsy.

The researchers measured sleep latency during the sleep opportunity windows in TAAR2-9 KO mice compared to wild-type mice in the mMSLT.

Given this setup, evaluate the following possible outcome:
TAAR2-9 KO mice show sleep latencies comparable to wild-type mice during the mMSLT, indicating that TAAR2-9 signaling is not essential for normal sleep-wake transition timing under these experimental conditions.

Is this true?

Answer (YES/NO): YES